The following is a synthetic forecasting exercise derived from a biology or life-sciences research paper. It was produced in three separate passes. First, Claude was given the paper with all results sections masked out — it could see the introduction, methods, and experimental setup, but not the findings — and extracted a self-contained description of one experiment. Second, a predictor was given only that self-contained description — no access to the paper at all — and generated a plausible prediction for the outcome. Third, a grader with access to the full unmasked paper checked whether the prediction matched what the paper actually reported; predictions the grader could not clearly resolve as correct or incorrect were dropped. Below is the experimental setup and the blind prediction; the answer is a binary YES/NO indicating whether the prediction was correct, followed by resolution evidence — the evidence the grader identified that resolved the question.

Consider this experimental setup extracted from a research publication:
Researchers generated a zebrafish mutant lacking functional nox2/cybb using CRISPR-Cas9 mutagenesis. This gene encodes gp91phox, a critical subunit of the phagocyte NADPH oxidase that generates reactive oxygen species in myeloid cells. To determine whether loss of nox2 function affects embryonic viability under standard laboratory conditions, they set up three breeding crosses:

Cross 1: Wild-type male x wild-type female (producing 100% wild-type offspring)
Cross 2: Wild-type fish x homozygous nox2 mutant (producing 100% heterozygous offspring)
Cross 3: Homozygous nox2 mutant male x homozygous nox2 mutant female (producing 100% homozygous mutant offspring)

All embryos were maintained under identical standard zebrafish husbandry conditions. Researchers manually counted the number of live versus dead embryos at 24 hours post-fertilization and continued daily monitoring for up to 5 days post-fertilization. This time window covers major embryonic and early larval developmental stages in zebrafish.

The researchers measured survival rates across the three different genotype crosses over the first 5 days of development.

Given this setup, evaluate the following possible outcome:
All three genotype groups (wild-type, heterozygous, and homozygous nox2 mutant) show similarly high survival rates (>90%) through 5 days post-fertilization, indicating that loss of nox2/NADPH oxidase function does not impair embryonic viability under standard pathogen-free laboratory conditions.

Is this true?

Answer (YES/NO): NO